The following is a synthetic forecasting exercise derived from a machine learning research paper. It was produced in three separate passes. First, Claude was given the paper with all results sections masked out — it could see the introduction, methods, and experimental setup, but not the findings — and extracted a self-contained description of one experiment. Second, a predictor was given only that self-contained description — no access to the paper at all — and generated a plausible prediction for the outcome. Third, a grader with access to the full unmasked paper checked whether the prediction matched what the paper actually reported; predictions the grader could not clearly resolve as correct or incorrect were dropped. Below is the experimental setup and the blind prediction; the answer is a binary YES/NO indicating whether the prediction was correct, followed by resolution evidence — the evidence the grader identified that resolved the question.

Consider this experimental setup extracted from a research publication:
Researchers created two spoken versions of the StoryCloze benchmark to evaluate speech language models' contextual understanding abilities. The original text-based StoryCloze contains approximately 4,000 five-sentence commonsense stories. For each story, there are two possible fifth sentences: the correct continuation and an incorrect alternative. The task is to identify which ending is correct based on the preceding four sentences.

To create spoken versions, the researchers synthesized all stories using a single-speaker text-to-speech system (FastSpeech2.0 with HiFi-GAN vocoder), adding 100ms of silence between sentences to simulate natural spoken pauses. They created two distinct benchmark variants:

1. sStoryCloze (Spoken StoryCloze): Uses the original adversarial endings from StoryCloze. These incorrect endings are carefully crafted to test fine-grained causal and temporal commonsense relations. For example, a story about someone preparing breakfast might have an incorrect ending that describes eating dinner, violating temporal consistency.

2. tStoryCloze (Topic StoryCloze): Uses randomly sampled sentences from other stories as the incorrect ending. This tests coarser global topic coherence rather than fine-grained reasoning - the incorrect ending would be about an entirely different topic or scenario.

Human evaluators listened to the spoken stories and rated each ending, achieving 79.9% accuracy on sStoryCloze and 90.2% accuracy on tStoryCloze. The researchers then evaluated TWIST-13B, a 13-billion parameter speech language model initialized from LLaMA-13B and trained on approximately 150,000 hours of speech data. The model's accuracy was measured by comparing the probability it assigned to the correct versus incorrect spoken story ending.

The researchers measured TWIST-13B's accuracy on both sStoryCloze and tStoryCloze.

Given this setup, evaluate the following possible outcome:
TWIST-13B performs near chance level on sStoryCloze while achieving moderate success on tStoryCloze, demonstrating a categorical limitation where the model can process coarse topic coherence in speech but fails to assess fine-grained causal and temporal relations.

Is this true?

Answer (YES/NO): NO